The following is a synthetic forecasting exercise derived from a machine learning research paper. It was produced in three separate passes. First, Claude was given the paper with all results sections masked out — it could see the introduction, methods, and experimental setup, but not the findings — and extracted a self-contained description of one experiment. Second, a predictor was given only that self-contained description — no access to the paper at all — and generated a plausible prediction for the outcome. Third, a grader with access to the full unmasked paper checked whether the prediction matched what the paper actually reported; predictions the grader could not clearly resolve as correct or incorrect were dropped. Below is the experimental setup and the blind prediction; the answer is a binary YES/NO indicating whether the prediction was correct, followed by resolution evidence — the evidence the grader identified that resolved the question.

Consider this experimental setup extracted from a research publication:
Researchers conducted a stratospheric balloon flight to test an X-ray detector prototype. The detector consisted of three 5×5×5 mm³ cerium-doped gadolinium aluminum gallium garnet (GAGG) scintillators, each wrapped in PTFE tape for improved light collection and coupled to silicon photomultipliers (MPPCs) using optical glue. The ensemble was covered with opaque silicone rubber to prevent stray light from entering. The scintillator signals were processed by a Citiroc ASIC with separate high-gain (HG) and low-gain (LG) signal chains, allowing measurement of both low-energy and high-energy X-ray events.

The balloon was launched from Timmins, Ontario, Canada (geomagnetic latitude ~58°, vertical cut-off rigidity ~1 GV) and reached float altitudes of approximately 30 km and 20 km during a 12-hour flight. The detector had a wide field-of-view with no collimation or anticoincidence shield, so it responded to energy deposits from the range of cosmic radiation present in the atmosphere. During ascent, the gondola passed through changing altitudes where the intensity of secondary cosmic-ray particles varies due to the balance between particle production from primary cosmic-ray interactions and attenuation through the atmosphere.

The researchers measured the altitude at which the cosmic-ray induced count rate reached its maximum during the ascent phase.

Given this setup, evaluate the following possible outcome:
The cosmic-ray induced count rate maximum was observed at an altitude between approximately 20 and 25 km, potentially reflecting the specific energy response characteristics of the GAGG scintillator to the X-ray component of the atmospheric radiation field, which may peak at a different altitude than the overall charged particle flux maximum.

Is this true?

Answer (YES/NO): NO